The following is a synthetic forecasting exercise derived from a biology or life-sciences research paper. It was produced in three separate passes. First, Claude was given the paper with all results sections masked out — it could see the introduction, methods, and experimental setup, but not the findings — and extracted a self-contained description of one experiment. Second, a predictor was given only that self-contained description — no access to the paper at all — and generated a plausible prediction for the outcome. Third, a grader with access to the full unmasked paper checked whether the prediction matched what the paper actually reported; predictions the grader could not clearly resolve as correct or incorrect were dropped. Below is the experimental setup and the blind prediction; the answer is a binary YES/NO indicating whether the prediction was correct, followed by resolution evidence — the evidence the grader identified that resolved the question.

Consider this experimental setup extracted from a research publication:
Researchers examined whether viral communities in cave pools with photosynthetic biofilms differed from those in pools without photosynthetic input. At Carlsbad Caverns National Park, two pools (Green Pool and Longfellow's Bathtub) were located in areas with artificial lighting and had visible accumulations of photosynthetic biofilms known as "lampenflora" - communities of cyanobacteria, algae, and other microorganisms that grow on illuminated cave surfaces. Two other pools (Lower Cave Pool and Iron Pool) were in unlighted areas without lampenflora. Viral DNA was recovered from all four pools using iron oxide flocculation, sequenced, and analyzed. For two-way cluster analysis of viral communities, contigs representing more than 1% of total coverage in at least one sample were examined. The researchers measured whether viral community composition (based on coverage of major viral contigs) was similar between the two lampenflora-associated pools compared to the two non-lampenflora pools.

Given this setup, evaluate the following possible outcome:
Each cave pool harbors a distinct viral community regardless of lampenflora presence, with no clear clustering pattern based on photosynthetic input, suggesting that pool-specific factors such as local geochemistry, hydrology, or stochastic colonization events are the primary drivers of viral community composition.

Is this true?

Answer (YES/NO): NO